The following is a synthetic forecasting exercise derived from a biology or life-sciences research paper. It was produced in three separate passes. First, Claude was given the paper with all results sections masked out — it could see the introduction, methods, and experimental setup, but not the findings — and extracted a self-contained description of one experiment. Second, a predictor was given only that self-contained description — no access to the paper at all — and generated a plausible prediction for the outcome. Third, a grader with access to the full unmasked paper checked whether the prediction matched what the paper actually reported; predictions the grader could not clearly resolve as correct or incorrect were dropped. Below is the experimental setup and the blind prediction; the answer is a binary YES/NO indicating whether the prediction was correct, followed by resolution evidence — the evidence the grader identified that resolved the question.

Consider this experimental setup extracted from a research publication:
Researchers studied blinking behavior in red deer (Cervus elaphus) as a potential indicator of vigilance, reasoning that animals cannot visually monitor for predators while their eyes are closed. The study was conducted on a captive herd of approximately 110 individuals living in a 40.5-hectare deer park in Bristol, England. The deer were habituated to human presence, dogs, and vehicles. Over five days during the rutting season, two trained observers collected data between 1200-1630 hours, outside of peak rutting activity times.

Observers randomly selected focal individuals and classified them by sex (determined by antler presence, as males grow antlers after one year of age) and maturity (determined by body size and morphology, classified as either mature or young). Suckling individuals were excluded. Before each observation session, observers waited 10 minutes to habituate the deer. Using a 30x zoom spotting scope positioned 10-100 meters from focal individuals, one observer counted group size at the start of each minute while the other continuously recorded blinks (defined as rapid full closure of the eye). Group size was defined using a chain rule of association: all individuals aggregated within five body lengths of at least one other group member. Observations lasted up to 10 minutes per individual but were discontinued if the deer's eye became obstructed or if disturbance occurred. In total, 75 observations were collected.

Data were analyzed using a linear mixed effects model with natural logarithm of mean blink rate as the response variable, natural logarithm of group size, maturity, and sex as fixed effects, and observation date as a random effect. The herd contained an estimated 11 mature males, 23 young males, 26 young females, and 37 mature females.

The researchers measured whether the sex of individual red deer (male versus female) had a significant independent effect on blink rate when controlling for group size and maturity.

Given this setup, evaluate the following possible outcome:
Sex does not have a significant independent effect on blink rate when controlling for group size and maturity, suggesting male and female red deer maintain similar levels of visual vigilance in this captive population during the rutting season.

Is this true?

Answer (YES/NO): YES